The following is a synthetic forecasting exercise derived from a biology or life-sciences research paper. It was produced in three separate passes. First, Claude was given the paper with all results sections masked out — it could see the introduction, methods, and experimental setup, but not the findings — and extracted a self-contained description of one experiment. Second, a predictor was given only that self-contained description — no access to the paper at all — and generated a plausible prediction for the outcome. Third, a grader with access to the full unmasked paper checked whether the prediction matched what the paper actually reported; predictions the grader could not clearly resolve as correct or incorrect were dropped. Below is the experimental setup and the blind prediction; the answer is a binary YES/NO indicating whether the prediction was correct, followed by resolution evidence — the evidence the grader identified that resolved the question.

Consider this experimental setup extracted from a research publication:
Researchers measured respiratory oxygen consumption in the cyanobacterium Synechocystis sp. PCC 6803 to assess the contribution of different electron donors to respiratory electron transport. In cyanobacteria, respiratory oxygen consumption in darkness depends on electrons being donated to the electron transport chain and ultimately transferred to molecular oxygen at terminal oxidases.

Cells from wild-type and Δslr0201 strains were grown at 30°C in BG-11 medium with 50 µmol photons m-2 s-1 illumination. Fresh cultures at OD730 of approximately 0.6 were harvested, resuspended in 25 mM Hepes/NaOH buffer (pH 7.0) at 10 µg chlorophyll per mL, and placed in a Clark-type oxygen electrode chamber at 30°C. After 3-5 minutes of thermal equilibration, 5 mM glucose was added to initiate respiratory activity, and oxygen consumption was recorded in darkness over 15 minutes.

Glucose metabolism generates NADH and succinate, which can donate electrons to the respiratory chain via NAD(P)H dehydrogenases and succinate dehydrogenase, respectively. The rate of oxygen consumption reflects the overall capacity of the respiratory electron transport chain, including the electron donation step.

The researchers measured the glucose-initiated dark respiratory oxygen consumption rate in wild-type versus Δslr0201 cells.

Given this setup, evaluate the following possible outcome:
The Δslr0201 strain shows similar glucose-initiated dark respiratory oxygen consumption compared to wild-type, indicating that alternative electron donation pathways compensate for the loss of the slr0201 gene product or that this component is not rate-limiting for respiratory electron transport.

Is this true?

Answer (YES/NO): NO